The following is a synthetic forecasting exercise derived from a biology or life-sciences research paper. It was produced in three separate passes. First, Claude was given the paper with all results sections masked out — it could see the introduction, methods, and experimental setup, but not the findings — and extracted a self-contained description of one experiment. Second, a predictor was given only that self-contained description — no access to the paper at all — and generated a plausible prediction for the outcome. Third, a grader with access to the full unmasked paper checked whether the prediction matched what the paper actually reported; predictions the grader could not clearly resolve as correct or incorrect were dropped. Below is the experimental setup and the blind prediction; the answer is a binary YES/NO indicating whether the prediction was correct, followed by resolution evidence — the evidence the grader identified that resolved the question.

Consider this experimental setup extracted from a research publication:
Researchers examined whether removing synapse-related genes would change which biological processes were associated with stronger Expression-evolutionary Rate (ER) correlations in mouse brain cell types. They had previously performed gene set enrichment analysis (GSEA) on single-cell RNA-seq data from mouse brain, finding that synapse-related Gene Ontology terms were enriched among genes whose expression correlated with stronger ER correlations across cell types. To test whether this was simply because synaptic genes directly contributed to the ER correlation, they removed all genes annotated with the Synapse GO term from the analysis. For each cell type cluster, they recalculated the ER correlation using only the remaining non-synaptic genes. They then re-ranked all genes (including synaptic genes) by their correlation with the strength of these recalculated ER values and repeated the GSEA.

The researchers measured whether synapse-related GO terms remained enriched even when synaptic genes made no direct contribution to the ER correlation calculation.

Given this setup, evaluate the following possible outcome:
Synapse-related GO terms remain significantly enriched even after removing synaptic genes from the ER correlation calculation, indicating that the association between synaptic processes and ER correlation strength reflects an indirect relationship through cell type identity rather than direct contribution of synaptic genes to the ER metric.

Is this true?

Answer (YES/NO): YES